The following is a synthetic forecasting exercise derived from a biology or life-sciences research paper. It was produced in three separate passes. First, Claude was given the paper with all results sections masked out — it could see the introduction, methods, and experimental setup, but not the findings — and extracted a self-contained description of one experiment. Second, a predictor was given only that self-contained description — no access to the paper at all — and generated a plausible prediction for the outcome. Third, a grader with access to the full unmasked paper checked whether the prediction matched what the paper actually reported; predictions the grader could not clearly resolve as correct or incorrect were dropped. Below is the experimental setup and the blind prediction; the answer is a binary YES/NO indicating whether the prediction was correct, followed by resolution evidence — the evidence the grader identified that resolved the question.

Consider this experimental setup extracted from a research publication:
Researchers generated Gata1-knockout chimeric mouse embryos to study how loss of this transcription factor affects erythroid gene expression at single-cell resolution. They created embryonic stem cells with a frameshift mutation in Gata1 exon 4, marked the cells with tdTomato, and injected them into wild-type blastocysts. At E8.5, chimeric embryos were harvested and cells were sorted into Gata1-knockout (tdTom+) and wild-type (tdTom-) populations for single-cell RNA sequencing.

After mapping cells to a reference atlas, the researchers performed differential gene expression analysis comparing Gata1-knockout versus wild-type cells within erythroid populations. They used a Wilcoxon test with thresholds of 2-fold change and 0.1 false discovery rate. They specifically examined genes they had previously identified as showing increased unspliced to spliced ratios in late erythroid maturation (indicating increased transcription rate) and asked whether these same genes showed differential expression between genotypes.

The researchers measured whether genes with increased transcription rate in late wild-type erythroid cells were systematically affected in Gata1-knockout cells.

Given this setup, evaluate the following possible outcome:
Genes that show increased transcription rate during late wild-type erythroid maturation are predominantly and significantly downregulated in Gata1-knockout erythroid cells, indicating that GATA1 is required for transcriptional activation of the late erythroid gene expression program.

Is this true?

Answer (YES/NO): NO